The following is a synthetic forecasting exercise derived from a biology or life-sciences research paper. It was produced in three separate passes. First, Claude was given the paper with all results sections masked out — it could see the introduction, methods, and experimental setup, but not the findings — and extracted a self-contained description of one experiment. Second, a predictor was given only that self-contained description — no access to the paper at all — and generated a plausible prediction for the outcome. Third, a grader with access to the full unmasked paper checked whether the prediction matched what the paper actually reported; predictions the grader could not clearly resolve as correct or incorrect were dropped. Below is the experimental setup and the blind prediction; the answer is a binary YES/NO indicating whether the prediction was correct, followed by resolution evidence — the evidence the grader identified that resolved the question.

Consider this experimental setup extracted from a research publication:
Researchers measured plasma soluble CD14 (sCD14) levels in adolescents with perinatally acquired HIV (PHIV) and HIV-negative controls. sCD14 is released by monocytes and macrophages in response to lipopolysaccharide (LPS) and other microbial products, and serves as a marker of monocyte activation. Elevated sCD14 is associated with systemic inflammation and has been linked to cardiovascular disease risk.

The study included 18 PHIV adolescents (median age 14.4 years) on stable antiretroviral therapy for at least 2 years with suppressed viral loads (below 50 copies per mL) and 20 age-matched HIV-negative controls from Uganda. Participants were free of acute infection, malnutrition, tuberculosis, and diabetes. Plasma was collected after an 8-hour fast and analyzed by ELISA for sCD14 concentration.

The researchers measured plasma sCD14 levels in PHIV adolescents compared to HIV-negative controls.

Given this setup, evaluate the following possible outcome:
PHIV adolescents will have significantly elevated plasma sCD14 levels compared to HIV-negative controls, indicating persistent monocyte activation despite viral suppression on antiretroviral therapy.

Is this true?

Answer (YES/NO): NO